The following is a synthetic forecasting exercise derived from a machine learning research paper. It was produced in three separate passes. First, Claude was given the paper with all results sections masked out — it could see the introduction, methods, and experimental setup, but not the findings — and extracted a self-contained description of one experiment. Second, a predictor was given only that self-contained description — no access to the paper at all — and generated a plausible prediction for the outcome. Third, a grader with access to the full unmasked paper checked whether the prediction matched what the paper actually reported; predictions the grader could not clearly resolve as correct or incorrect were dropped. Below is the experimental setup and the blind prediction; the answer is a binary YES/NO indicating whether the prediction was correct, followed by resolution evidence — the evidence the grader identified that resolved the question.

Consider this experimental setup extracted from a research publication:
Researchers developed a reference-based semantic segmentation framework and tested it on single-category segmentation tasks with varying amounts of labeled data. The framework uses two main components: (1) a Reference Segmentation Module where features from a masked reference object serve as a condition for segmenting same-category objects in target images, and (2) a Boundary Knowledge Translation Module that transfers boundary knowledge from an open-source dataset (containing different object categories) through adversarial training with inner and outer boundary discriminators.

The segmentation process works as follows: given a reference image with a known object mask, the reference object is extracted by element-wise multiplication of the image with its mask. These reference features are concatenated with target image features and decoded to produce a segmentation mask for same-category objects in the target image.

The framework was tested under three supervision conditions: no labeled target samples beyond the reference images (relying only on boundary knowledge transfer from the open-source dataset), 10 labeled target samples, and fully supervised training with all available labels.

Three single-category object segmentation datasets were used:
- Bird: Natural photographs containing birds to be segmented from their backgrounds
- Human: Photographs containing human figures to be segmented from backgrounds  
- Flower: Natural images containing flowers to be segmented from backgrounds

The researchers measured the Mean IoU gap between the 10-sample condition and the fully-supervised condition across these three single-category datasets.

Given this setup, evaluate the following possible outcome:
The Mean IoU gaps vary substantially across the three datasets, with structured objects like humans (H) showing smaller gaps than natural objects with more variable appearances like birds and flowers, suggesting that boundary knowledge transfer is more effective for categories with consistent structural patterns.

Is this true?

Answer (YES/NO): NO